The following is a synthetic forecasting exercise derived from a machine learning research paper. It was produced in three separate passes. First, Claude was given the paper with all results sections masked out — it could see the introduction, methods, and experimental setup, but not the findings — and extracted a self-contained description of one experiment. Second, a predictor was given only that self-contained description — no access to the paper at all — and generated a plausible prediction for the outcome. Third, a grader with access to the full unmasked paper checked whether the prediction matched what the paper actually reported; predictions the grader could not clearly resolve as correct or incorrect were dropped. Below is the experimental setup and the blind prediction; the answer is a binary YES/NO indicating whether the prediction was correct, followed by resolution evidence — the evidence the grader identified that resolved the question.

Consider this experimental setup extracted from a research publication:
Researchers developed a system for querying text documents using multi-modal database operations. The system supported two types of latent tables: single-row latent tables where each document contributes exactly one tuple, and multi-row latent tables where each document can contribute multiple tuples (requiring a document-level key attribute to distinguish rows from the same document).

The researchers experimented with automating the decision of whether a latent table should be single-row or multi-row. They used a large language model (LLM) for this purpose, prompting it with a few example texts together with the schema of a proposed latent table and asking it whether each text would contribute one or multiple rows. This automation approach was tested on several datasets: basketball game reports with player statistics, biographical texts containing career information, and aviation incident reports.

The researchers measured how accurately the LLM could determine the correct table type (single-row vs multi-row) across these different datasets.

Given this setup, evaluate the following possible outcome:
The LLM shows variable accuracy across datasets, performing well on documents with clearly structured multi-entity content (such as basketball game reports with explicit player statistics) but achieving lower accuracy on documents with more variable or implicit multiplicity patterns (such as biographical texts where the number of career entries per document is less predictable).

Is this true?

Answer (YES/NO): NO